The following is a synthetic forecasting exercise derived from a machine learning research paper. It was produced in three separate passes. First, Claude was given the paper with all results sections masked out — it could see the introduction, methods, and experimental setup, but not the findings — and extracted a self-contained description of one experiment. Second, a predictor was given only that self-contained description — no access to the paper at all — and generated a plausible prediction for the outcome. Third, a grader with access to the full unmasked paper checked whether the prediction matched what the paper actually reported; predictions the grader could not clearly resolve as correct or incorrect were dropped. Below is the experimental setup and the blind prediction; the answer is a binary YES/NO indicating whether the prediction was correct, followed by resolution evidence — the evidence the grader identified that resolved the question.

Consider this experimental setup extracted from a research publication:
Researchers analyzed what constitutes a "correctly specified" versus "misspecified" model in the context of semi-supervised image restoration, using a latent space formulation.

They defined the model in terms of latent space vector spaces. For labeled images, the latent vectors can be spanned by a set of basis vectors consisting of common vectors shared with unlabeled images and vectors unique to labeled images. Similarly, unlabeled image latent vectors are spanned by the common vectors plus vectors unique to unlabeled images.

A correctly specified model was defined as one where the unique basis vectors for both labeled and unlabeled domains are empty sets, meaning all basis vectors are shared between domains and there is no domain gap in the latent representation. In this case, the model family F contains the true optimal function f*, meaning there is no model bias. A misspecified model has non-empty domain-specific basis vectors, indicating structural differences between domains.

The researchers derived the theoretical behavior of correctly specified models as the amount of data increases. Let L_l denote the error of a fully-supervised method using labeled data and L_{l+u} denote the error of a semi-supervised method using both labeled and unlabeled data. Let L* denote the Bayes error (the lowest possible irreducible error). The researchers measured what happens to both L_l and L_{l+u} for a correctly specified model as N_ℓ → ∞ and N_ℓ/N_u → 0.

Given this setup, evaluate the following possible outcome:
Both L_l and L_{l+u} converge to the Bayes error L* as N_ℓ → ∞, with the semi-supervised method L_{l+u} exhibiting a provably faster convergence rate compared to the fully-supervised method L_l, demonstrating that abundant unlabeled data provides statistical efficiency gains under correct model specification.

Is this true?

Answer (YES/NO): NO